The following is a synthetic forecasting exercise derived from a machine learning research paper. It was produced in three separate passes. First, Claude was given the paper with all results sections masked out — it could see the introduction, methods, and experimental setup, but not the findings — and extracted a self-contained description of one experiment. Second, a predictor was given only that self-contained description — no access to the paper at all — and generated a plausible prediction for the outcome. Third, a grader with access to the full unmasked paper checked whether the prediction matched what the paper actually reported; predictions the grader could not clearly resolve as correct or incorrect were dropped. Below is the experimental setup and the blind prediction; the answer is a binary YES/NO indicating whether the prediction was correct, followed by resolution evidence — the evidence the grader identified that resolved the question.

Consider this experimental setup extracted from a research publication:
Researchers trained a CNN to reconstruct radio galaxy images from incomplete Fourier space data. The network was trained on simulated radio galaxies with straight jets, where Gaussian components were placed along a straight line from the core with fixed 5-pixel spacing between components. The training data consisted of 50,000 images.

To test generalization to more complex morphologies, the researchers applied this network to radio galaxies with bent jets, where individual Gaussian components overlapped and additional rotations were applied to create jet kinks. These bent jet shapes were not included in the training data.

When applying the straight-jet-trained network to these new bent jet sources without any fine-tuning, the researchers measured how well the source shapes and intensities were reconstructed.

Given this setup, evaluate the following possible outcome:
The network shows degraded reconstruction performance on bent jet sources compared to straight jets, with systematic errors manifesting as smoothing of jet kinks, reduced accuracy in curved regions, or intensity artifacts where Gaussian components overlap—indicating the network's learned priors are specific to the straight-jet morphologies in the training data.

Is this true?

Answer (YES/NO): NO